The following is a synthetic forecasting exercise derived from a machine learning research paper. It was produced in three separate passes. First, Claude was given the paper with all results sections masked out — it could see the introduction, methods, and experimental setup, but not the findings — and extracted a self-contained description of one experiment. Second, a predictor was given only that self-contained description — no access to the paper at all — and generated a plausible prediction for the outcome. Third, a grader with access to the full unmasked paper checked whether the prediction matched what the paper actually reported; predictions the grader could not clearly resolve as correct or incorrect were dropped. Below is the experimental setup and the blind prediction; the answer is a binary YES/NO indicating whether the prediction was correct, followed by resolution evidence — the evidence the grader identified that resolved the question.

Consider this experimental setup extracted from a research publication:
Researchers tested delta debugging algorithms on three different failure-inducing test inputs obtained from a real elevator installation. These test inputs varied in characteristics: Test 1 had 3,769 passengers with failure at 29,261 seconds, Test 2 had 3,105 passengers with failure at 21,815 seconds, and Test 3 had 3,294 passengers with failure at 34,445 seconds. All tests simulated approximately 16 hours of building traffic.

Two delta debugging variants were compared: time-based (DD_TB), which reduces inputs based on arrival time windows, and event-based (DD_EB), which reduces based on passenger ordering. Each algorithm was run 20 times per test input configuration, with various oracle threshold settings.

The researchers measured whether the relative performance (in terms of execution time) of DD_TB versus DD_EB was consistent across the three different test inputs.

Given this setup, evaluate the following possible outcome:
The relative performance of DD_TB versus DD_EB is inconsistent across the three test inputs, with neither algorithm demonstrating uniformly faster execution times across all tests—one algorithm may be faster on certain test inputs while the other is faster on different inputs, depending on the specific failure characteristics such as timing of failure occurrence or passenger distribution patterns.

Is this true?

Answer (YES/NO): YES